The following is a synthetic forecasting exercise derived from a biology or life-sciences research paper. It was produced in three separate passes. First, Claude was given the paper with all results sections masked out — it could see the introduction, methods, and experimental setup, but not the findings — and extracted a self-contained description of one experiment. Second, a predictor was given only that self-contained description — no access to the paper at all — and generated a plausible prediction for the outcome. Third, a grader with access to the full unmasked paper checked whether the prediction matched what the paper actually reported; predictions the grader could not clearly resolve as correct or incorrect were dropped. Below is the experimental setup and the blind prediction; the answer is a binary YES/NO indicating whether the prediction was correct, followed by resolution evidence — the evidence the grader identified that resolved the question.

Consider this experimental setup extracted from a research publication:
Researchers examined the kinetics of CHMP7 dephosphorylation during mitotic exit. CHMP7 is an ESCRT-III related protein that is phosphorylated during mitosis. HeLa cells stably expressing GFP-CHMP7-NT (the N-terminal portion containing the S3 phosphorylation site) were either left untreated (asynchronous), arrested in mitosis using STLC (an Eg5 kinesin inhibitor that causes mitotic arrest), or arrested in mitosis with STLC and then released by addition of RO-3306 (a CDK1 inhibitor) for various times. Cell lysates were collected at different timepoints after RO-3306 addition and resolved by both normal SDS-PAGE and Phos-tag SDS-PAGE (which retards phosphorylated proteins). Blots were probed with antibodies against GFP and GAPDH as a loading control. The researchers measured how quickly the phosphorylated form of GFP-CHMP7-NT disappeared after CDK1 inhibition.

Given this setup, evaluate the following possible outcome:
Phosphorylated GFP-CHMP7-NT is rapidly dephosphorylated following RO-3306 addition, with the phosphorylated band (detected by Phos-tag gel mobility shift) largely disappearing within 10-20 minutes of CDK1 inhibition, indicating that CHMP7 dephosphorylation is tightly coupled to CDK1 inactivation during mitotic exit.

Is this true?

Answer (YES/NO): NO